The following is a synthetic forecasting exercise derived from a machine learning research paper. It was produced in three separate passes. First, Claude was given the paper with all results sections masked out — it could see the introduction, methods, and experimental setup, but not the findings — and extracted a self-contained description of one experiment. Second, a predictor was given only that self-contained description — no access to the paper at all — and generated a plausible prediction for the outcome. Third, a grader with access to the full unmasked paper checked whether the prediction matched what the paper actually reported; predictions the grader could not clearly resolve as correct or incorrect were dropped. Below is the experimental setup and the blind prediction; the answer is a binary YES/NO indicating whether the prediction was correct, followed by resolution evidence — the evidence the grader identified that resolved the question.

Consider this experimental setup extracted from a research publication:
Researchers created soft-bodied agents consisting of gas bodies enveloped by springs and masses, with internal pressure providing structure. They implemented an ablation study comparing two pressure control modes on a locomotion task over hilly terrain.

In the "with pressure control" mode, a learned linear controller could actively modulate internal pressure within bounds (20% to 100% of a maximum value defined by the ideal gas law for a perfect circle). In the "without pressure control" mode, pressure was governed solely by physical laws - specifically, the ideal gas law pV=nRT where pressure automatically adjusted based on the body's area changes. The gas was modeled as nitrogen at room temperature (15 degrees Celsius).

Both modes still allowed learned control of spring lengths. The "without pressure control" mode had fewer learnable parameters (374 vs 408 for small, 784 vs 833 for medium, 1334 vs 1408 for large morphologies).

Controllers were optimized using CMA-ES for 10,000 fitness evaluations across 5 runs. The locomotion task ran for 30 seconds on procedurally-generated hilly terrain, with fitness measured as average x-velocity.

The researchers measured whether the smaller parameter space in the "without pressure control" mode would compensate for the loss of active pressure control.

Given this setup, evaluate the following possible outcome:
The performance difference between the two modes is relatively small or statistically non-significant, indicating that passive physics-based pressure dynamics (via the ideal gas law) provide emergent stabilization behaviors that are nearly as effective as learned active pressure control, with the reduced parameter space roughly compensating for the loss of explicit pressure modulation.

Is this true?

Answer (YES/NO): NO